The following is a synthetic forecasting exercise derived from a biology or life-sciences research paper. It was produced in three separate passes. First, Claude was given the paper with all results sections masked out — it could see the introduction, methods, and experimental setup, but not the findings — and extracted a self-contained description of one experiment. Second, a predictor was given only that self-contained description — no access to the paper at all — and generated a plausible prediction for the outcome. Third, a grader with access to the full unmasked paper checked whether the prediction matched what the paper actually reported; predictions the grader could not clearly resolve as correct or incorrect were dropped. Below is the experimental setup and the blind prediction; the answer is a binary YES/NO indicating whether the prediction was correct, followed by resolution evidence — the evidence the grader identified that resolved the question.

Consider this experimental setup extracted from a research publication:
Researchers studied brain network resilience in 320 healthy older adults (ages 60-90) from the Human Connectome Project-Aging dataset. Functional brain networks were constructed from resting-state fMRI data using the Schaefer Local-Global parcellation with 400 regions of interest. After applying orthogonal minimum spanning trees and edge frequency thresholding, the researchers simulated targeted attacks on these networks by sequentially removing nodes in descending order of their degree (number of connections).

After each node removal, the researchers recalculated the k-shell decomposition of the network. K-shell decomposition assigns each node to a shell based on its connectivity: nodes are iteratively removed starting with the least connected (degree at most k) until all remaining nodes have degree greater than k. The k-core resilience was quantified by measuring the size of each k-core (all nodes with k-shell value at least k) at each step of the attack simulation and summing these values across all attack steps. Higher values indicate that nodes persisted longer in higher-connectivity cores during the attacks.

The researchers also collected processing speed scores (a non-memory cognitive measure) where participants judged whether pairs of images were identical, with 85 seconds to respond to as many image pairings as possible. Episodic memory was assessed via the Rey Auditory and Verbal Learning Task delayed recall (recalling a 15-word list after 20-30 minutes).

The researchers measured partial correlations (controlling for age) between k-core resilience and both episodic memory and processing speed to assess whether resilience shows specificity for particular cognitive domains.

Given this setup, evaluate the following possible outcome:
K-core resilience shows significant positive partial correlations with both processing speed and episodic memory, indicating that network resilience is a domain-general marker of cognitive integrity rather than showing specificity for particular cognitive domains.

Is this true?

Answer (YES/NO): NO